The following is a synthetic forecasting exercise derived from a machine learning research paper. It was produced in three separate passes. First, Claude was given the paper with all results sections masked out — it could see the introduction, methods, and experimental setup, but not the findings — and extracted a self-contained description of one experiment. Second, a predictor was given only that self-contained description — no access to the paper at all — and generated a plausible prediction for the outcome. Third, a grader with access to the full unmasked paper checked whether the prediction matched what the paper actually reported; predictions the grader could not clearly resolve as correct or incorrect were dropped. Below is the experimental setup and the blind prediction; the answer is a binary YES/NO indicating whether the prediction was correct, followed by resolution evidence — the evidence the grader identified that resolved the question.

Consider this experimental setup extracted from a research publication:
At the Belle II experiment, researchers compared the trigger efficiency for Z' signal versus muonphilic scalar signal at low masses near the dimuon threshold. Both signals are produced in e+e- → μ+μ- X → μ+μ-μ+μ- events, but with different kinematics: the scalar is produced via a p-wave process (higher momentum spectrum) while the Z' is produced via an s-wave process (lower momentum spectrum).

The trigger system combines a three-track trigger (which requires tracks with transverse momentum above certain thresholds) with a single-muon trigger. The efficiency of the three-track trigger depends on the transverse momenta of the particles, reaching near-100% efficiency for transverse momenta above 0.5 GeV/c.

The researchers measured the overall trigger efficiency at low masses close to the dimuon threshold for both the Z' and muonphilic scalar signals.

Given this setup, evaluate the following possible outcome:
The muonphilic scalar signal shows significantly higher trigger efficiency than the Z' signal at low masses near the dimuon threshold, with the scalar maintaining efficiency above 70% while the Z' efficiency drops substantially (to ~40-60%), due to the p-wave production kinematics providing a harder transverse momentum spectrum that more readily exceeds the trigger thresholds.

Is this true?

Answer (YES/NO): NO